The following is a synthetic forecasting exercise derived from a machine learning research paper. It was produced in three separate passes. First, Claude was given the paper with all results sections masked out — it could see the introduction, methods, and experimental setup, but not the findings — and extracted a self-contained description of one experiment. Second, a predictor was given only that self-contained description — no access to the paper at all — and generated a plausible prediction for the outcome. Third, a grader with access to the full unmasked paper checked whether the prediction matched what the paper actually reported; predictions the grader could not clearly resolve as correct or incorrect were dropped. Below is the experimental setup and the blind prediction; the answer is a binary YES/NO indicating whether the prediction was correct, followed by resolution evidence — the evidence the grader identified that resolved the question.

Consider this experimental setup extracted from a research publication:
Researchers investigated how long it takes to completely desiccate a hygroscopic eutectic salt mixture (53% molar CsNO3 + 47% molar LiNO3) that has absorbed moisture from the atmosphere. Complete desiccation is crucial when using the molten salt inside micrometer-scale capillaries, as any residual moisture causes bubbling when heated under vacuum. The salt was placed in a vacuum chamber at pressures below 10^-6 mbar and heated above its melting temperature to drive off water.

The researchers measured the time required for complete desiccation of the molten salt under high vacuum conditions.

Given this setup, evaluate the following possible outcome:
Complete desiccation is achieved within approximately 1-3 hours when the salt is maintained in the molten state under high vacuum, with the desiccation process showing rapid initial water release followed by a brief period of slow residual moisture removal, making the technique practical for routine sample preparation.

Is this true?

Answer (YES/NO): NO